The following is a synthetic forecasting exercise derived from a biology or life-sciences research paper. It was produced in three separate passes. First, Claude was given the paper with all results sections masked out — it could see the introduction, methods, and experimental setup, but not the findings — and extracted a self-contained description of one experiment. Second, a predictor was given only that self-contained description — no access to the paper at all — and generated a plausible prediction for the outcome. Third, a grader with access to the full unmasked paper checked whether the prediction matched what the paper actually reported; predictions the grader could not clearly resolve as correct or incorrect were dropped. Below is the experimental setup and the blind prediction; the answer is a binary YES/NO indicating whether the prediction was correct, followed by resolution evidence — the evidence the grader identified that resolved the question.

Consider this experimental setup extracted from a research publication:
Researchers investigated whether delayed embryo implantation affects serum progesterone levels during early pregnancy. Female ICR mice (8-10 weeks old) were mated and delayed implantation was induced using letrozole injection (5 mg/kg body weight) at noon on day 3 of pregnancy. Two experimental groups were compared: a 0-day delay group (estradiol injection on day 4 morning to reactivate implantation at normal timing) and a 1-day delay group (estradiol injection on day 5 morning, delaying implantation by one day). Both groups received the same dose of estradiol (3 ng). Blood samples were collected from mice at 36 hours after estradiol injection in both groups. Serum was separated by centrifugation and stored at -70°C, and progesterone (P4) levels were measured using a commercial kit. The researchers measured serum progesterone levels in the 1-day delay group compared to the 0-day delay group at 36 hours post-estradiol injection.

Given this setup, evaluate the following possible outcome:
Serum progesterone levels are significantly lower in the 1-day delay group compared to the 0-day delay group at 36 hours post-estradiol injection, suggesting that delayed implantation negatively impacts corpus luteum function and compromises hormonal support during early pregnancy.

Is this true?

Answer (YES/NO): YES